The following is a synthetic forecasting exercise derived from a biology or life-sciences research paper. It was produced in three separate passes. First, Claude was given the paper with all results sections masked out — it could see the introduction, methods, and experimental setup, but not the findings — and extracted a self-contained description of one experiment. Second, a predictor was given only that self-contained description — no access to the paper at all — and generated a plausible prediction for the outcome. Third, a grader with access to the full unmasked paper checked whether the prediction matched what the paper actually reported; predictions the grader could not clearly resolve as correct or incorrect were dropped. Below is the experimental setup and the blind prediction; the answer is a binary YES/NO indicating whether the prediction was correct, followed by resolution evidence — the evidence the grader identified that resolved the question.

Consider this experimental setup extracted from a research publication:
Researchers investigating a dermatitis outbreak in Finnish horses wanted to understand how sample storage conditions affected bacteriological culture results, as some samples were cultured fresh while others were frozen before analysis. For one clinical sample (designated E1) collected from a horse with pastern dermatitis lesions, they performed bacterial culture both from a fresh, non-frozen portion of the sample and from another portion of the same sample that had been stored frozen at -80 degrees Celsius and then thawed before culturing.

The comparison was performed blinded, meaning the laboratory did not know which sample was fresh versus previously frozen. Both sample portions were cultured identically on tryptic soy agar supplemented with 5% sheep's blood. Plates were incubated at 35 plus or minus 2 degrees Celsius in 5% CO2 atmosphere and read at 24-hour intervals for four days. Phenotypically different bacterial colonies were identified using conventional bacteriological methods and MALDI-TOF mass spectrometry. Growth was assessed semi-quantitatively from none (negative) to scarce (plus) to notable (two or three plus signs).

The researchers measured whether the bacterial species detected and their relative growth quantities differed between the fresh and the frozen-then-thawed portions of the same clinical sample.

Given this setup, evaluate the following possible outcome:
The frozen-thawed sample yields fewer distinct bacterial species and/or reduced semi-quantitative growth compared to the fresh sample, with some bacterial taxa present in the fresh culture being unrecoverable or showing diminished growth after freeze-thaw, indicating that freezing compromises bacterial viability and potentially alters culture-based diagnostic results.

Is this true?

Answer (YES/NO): NO